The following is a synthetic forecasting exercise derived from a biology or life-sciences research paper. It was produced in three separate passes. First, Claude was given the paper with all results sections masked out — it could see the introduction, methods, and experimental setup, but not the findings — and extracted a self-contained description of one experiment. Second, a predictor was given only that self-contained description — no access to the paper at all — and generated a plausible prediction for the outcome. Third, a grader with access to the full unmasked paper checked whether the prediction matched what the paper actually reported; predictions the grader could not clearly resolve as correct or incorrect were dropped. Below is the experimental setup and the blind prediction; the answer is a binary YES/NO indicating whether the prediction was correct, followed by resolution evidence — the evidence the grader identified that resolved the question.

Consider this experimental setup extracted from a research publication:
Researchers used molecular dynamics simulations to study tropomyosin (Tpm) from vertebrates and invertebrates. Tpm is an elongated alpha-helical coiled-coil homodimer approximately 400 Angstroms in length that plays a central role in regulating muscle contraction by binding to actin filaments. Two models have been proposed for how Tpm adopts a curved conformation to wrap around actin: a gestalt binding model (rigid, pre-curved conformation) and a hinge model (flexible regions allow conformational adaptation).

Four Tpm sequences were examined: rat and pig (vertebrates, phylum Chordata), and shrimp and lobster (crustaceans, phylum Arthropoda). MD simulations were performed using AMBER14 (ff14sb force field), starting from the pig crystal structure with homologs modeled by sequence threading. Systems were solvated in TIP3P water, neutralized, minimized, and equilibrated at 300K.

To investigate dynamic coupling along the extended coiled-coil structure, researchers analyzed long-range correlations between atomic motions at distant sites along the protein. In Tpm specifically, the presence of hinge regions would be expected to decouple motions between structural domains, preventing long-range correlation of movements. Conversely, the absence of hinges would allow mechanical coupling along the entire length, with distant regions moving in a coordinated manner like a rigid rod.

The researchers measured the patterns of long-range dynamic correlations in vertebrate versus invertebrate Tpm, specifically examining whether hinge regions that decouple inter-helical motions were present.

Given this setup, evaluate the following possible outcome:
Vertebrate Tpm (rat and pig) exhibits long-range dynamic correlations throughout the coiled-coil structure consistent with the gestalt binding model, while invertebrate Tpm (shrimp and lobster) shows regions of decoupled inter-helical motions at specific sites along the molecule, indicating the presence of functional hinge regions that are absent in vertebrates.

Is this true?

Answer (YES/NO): NO